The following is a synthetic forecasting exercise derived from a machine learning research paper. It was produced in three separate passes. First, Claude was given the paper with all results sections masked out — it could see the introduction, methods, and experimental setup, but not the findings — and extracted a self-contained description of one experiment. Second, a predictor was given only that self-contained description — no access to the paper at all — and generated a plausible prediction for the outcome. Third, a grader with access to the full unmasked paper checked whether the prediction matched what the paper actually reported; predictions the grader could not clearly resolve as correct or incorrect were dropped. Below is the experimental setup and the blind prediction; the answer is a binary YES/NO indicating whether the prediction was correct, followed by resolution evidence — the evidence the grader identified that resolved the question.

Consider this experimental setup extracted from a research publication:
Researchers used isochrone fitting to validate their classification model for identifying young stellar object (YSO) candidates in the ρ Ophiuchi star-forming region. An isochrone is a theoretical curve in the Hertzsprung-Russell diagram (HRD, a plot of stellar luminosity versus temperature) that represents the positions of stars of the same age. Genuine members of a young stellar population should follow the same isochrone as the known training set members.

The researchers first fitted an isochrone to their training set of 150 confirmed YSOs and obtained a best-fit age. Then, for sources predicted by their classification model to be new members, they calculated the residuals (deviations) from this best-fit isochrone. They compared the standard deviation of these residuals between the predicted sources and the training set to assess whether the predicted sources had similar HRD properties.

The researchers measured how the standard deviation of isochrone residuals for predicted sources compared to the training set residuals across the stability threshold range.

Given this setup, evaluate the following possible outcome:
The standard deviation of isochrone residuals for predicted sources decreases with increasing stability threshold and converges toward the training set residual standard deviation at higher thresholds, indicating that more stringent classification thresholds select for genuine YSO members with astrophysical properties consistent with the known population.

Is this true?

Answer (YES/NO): NO